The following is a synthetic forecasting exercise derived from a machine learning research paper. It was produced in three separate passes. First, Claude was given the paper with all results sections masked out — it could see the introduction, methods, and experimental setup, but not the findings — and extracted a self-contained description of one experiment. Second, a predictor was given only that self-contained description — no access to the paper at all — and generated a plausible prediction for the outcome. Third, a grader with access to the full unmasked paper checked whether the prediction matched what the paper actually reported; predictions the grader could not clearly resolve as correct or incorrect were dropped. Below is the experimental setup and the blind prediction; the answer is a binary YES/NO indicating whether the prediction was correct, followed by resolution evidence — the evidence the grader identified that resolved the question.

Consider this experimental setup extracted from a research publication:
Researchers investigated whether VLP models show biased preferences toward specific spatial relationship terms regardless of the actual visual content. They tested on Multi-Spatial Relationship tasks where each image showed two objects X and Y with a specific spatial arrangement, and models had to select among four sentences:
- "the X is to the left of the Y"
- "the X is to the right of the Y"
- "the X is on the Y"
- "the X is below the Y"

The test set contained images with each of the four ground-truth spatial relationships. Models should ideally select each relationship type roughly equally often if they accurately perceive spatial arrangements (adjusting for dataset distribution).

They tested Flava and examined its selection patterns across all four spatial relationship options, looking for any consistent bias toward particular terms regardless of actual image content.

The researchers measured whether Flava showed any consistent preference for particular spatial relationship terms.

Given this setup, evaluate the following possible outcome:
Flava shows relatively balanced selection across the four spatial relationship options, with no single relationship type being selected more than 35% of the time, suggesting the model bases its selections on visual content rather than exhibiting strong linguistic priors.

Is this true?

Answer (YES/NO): NO